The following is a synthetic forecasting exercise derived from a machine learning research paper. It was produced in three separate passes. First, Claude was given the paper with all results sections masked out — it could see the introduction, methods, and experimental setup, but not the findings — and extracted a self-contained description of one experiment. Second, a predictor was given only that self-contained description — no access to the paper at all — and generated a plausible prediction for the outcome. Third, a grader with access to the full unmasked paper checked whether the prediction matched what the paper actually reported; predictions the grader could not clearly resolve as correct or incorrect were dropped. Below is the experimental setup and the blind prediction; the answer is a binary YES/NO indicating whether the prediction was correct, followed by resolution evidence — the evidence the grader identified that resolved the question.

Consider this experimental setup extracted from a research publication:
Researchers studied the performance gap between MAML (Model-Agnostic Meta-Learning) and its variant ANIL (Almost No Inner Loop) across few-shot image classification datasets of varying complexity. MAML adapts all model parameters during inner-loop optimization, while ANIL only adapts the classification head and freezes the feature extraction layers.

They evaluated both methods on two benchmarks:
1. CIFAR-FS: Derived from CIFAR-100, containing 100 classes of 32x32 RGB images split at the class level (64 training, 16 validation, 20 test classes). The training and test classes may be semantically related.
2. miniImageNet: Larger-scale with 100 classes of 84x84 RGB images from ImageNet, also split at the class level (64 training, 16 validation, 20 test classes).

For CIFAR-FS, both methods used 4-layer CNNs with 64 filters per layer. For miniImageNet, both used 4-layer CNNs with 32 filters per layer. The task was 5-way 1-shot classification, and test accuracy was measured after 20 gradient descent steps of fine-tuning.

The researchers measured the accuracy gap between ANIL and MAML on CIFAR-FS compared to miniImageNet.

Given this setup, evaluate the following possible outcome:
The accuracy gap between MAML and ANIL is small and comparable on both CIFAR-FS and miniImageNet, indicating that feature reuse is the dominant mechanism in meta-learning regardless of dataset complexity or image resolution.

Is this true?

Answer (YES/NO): NO